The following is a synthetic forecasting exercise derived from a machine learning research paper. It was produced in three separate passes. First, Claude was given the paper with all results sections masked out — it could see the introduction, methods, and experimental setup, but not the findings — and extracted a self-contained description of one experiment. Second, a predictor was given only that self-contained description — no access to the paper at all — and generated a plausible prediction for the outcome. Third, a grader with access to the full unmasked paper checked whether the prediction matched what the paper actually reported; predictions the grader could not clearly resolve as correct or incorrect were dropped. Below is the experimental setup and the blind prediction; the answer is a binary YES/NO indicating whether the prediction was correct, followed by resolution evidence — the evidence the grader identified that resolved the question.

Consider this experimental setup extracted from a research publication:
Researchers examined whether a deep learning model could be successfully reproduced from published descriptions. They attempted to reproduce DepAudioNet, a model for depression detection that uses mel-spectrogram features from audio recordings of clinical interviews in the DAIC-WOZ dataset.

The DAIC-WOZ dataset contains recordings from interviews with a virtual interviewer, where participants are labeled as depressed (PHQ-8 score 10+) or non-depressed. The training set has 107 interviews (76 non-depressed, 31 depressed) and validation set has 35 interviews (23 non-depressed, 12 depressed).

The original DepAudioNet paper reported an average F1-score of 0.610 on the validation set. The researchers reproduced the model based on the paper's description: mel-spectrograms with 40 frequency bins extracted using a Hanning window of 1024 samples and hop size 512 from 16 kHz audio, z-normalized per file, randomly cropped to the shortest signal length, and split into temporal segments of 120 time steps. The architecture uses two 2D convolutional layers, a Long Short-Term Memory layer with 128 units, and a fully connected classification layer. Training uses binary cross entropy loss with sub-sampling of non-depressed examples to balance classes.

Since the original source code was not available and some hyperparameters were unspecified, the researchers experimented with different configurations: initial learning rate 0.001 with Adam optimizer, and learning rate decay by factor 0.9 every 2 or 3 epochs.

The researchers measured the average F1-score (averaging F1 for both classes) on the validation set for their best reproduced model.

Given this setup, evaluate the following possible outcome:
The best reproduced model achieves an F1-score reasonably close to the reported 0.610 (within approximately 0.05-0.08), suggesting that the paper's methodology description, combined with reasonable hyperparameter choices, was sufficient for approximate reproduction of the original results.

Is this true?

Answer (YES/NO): YES